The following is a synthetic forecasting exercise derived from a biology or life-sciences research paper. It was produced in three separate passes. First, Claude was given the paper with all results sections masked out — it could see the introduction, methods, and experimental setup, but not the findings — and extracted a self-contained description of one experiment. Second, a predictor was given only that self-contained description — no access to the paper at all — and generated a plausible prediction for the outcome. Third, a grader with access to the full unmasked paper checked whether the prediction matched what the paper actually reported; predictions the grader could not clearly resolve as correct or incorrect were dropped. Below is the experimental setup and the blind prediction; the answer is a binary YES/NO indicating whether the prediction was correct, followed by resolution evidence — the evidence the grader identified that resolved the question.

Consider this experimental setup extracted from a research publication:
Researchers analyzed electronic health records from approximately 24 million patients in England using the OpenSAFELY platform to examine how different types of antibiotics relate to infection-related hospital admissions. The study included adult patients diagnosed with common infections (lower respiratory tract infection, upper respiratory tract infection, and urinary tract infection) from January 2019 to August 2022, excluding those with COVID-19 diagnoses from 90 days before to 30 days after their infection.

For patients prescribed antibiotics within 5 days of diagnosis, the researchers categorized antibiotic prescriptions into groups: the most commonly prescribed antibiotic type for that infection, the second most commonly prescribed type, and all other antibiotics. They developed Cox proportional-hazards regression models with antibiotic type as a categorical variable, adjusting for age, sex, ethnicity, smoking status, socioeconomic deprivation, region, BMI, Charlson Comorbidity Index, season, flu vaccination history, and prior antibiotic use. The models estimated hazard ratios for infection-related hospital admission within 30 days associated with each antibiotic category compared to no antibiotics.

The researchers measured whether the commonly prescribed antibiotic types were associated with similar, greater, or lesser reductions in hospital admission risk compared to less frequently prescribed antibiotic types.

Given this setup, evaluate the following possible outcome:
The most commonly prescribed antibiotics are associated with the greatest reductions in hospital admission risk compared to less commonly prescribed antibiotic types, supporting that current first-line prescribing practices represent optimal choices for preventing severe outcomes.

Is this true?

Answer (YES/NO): YES